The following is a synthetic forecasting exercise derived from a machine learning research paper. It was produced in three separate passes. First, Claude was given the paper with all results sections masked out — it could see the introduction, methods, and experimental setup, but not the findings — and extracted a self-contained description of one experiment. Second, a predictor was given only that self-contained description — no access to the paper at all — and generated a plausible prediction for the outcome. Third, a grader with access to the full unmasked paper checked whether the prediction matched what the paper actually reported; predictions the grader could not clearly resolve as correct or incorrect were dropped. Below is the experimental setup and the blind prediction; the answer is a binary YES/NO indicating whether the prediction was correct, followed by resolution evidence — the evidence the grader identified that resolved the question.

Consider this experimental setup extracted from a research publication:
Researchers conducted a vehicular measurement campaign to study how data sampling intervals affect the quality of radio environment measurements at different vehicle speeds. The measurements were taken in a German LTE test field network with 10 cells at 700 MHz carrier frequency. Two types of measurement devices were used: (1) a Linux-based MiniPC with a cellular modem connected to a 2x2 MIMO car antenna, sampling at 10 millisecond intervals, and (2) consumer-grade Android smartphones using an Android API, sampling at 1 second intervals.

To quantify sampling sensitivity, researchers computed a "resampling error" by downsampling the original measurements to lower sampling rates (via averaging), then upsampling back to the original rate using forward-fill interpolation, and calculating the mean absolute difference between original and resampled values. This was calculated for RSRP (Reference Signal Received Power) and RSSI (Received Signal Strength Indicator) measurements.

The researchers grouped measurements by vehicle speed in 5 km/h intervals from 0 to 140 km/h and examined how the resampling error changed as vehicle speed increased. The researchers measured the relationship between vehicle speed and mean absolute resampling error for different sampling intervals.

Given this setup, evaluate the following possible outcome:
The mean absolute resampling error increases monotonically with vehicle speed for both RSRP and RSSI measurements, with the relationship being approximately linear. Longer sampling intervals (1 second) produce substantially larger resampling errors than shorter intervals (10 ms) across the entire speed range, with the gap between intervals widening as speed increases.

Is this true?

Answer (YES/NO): NO